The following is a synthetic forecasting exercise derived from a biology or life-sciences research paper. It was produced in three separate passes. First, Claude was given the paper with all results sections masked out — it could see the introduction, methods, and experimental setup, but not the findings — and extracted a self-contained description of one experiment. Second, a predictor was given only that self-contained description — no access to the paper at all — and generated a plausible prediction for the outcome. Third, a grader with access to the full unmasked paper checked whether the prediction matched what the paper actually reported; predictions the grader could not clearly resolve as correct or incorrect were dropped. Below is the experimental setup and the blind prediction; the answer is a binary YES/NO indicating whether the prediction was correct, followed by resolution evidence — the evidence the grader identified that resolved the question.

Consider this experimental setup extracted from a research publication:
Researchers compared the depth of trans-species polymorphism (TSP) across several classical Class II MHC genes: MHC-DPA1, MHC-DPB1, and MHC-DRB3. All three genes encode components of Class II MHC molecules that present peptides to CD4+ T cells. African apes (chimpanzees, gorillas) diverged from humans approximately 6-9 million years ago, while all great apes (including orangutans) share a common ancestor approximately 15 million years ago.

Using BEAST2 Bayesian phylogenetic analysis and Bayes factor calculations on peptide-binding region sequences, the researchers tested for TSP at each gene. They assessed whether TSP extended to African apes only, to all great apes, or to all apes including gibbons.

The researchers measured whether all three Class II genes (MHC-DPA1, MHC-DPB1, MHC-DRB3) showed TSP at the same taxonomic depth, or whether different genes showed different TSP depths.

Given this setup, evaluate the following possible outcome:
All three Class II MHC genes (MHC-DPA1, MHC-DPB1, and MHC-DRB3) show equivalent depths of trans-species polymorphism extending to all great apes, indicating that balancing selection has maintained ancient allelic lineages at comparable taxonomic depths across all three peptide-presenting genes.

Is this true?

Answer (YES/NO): NO